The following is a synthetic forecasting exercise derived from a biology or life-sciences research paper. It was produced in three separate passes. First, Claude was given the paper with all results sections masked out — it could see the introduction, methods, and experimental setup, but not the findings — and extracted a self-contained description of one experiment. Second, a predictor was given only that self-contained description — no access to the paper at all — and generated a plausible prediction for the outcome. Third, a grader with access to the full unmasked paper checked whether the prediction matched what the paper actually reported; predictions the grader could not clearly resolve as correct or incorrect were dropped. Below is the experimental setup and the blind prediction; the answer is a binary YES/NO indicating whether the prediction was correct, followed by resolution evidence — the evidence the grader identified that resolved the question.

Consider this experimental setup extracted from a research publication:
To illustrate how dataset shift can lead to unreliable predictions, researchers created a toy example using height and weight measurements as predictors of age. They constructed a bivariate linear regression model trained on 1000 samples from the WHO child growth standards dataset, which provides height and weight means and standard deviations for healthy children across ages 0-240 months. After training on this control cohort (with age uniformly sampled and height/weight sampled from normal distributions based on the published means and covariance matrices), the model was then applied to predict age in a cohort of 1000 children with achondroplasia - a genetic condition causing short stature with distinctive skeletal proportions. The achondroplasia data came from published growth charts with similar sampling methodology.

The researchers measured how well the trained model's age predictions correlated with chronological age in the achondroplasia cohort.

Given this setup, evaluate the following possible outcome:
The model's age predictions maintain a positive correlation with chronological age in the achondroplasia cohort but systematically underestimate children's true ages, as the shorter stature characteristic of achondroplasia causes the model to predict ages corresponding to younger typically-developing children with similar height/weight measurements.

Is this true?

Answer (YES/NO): YES